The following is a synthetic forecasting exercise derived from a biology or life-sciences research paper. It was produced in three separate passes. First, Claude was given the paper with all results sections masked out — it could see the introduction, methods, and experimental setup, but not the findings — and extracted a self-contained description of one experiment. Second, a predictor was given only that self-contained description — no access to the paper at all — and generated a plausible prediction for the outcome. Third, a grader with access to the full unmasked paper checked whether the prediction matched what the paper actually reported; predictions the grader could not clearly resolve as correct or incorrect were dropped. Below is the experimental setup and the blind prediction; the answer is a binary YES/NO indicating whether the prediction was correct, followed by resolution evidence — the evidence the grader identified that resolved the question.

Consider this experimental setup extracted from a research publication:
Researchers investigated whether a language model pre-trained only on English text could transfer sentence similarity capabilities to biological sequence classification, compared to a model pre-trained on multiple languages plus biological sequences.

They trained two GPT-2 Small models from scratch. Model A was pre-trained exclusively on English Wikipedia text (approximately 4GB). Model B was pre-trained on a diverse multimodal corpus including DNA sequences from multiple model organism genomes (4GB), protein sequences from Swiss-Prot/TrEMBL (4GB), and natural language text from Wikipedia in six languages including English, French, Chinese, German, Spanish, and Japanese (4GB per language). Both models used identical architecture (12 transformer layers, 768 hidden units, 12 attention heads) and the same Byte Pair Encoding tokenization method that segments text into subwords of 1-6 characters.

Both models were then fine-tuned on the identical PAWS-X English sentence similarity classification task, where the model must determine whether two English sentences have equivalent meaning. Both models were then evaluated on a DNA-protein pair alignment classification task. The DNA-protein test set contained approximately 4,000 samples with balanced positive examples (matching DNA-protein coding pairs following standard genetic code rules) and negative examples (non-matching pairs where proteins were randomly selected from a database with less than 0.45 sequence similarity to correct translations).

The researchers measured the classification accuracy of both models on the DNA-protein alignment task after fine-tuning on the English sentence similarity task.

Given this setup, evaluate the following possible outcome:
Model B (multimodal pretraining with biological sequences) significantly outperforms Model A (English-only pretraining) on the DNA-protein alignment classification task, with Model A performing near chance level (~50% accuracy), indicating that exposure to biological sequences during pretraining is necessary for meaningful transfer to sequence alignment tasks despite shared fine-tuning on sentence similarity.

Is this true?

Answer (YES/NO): YES